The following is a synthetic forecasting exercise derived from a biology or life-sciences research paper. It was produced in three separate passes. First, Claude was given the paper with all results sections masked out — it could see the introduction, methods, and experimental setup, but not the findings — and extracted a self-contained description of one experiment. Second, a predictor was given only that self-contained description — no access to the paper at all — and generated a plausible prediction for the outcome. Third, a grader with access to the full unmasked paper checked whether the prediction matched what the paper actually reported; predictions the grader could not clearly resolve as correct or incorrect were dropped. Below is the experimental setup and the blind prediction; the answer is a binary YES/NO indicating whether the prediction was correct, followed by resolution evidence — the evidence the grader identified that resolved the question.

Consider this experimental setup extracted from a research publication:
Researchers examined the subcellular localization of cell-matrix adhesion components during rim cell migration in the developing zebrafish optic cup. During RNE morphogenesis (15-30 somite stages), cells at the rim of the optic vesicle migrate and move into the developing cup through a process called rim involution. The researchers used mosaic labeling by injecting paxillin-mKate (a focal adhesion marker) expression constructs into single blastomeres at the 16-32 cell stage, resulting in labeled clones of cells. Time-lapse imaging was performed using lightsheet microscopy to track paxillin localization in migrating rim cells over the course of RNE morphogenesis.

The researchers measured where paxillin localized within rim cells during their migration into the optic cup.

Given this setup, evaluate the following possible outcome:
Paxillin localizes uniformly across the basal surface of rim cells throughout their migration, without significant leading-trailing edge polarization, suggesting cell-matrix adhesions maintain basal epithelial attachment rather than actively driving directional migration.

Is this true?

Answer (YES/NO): NO